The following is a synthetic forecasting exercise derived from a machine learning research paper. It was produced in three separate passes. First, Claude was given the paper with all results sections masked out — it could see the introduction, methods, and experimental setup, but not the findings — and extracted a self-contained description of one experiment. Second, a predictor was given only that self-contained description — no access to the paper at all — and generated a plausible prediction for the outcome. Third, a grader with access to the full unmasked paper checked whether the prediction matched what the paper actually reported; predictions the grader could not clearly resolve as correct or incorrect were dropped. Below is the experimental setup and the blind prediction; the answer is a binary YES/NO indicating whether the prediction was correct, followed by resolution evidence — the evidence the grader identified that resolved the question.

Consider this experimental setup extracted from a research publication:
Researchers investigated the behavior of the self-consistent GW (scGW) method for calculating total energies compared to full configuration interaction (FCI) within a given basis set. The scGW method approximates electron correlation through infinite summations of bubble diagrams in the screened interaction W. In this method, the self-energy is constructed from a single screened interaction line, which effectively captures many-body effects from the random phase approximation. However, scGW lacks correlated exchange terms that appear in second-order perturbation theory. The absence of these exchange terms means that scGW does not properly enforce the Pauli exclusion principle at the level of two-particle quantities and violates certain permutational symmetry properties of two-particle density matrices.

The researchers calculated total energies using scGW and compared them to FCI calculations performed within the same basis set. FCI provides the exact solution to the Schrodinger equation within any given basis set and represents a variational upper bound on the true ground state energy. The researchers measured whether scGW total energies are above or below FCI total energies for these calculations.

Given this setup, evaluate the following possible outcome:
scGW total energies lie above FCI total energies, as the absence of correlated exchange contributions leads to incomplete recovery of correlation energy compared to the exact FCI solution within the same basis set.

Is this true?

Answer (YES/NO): NO